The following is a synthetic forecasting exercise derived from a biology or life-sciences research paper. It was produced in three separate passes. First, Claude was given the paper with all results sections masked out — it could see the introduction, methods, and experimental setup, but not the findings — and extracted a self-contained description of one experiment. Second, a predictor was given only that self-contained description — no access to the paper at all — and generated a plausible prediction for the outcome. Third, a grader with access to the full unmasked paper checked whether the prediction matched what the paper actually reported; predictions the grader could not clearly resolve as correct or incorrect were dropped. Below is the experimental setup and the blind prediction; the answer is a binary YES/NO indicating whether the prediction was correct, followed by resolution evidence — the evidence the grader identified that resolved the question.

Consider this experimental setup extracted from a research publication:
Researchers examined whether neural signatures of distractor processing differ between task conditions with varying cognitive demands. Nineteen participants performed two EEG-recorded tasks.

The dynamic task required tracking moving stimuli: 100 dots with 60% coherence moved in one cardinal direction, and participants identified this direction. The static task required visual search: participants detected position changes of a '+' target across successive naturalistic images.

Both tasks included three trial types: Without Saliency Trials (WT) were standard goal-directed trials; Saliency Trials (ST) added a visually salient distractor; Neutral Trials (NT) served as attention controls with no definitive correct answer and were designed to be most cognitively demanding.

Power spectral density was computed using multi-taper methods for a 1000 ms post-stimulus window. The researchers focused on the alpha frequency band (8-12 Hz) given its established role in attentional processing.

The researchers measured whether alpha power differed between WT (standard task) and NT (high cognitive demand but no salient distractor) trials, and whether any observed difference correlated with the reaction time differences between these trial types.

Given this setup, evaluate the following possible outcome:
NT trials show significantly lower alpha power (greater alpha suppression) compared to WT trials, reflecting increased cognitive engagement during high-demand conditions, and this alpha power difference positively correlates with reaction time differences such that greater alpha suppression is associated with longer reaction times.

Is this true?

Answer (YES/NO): NO